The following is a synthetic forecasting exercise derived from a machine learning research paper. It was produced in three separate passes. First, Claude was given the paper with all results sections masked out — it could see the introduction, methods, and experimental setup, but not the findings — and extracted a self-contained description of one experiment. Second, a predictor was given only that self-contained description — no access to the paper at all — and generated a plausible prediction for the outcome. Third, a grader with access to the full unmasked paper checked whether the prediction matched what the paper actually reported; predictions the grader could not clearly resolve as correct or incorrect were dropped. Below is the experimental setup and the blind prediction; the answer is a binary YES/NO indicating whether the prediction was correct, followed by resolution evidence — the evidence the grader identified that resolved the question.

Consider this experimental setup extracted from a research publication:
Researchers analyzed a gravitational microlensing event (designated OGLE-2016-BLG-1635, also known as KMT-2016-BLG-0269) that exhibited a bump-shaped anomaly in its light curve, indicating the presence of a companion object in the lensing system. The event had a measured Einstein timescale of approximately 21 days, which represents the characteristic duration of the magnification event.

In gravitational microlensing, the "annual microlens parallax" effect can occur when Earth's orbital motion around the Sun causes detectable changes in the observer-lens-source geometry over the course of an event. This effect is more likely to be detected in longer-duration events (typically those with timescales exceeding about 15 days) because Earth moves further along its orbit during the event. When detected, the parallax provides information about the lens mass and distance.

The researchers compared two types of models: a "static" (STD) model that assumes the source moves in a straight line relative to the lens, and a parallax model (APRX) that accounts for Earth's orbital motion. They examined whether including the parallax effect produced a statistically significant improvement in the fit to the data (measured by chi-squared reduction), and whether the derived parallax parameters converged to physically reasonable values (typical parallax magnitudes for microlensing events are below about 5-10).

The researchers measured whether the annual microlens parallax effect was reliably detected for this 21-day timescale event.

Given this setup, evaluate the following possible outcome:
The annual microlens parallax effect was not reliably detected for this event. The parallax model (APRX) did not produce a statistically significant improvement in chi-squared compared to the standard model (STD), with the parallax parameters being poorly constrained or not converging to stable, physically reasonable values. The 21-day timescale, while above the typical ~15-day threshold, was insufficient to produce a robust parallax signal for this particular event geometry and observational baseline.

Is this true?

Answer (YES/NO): YES